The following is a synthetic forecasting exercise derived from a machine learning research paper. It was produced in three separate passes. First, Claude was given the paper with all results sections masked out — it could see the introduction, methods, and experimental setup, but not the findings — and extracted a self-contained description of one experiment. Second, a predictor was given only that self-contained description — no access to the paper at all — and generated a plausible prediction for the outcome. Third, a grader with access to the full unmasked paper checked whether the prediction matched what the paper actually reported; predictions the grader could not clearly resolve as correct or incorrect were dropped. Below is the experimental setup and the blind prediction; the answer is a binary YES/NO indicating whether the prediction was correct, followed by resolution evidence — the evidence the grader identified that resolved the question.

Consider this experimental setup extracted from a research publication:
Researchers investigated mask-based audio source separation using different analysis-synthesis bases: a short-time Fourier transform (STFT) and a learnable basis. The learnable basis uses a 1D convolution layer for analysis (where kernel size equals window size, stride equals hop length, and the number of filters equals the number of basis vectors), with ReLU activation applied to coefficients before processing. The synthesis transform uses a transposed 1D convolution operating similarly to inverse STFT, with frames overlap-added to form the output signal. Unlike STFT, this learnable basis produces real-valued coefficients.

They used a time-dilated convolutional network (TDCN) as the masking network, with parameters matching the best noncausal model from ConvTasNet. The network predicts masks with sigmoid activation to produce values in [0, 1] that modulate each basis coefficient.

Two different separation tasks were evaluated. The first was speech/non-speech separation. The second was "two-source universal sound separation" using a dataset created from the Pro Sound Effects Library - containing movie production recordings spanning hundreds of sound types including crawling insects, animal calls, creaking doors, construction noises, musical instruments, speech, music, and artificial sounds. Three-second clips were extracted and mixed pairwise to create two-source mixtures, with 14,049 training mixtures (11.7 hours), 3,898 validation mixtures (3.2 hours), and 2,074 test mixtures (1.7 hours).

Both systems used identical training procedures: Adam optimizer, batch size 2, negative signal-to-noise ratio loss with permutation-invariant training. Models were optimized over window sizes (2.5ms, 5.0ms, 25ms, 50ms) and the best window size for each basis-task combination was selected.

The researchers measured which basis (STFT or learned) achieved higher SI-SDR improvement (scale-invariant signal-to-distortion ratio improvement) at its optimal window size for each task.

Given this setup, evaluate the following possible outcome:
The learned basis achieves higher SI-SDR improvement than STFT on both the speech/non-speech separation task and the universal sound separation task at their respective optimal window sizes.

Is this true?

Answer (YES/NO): NO